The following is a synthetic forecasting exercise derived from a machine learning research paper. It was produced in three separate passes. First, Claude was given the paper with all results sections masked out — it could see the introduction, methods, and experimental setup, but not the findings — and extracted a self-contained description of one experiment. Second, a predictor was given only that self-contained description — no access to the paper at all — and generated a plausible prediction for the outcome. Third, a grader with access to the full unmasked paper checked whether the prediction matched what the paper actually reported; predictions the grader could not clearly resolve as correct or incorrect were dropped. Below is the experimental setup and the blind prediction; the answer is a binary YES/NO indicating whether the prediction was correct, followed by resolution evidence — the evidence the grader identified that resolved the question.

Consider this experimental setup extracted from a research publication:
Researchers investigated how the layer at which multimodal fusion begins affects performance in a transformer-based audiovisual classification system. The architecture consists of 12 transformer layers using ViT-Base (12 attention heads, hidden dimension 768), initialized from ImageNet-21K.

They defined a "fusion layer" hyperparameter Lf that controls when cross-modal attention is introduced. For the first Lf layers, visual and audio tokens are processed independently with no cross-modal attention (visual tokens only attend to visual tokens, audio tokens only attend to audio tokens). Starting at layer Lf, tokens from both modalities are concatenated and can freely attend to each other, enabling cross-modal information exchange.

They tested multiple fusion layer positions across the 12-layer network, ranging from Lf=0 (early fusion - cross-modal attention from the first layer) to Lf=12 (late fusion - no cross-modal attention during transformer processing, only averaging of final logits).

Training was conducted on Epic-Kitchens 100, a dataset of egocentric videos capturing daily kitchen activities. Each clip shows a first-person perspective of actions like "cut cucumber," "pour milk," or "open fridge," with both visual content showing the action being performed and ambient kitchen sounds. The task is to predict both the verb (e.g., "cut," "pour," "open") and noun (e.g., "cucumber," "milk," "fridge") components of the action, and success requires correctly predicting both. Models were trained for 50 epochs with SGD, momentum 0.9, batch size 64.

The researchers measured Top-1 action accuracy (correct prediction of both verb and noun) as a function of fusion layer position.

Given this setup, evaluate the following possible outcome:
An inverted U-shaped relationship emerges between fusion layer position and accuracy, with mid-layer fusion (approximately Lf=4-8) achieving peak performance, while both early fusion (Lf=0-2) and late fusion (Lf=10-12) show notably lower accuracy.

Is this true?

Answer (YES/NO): NO